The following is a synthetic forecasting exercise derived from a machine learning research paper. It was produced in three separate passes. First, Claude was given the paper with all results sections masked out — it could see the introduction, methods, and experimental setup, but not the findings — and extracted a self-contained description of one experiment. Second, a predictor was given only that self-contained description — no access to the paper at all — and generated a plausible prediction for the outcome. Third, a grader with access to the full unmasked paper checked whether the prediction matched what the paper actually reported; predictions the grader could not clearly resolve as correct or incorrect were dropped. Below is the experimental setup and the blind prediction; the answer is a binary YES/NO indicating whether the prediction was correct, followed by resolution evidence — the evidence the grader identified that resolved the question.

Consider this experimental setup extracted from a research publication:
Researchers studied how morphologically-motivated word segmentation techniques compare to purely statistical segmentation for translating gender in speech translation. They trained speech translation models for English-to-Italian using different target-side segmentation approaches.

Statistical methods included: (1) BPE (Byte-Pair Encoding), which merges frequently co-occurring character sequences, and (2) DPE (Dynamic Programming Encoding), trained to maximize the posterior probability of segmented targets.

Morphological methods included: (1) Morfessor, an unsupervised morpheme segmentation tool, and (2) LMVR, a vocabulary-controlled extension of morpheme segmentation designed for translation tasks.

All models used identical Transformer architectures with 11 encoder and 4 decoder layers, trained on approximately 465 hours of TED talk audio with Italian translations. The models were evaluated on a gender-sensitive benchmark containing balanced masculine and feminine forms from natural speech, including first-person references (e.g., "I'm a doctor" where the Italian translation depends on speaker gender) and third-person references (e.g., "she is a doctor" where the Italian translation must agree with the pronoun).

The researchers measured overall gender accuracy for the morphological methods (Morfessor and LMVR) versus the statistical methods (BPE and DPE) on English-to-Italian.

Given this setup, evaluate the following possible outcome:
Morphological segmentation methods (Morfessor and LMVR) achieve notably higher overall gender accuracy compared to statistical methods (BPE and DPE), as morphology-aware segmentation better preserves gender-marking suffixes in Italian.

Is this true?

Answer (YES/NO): NO